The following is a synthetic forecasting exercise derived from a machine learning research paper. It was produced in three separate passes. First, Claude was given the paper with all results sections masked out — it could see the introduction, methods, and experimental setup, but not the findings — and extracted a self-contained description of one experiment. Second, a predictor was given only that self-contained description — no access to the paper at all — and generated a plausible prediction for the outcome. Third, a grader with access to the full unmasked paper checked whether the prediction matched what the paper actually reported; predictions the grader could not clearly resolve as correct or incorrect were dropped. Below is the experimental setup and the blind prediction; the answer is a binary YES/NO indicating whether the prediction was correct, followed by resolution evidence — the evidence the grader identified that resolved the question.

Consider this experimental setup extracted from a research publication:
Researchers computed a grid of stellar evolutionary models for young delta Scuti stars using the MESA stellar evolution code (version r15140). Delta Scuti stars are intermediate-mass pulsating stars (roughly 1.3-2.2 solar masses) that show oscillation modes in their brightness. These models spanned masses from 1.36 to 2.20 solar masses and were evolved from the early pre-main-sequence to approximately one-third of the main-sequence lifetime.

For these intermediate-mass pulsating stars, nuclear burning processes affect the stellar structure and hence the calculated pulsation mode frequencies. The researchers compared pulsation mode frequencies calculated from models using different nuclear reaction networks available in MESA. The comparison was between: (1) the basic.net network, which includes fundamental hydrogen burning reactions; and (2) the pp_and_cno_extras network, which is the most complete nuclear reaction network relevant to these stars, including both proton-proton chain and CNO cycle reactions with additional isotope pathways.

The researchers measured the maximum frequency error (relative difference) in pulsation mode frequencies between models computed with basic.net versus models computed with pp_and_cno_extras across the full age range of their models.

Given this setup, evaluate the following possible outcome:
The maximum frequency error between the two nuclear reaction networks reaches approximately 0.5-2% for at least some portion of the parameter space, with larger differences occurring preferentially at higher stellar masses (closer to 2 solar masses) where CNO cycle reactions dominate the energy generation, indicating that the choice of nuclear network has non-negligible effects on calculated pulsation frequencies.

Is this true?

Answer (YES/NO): NO